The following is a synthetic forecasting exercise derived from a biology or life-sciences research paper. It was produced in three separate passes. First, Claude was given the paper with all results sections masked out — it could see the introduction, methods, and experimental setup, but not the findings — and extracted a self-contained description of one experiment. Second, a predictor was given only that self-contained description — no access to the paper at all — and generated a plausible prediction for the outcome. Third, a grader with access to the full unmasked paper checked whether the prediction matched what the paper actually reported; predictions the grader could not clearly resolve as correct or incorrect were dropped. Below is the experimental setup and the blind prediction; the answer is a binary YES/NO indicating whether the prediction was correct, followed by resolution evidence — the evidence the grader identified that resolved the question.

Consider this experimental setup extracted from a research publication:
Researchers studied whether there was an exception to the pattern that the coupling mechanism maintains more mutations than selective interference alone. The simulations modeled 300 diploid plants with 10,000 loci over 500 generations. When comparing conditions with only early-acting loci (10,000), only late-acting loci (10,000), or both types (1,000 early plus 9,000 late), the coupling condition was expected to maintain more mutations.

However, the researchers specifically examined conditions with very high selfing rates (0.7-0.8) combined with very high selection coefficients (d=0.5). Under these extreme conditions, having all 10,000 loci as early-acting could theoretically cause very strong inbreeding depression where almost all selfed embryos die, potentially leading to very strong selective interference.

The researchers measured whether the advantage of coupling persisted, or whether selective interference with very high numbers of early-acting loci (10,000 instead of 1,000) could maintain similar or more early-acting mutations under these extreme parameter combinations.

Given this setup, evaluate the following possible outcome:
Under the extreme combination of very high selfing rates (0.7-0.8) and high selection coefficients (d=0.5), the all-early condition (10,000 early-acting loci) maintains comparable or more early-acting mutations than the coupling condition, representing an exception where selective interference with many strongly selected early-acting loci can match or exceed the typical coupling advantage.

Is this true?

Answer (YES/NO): YES